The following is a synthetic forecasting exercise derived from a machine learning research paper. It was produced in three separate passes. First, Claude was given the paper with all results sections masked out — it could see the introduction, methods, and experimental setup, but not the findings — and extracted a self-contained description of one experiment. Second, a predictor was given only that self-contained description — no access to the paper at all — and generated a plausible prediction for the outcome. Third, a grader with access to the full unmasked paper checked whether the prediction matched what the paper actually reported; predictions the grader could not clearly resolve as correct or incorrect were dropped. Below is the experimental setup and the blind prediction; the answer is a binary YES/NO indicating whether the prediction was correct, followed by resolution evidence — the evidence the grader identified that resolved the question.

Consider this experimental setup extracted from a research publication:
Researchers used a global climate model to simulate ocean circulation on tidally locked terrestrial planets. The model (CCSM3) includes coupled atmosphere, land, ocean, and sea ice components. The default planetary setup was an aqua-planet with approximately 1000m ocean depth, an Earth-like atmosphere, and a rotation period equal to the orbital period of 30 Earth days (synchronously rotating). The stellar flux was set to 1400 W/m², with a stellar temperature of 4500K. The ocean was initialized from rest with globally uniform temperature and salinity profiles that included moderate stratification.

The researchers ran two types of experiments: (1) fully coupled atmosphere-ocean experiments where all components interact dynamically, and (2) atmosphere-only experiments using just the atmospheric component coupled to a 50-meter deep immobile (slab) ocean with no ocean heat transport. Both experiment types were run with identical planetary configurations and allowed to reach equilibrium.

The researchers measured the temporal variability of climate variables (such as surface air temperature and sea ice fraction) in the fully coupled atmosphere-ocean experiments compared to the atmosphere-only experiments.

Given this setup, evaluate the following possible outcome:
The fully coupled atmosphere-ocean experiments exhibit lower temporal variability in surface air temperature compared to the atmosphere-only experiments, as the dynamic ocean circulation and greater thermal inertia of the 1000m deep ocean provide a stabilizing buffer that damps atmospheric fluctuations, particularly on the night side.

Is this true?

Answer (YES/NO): NO